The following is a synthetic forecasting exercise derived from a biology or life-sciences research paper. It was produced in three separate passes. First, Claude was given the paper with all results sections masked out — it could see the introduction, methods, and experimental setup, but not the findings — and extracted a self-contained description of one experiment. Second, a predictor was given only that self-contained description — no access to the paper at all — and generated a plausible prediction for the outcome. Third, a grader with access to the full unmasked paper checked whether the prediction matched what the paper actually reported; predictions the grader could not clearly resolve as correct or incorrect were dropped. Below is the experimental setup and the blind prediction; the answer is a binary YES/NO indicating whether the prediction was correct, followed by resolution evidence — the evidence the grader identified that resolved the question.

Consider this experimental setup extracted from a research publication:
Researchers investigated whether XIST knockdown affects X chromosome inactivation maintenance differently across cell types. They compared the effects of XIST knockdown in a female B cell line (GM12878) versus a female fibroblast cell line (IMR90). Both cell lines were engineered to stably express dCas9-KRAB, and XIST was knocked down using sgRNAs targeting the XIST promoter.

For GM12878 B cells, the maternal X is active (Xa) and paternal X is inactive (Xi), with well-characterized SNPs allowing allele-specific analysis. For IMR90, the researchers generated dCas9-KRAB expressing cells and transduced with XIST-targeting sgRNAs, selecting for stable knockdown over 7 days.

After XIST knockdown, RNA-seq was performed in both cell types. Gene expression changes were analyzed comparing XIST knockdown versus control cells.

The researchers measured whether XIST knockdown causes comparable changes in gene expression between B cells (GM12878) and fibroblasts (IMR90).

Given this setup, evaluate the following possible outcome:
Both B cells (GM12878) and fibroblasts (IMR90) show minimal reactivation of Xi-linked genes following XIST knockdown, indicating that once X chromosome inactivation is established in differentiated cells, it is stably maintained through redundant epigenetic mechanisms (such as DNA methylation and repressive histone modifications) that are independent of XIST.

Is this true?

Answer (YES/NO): NO